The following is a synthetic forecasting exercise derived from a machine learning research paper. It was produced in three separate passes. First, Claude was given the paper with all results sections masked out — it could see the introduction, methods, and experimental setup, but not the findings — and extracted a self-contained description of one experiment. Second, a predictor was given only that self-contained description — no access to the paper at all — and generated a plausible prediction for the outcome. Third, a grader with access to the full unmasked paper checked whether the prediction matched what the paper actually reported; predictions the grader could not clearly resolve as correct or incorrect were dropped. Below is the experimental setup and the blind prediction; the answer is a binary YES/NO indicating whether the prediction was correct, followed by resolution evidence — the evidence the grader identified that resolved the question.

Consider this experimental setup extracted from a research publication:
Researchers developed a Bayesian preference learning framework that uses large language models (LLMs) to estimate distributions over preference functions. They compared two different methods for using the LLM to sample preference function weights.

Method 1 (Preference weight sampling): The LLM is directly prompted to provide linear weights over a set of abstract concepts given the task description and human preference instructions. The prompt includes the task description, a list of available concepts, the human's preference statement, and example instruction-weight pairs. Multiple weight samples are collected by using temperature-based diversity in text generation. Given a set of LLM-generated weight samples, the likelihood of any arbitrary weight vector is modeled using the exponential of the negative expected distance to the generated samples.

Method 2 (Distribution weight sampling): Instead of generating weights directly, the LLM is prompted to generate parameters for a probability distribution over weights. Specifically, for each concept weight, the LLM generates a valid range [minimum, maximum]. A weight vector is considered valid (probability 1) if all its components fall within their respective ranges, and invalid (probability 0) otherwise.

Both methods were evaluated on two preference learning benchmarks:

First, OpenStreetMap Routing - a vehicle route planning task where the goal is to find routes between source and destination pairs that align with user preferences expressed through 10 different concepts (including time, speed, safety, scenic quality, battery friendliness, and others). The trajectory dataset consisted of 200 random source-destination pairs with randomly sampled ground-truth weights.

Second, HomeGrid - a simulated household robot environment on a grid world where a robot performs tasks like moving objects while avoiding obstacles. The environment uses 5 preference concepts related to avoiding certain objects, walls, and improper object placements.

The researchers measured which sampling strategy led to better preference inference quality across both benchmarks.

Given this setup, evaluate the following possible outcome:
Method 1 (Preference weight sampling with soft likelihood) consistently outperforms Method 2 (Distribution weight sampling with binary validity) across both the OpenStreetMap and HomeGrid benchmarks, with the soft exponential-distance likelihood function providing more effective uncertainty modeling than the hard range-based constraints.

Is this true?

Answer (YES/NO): NO